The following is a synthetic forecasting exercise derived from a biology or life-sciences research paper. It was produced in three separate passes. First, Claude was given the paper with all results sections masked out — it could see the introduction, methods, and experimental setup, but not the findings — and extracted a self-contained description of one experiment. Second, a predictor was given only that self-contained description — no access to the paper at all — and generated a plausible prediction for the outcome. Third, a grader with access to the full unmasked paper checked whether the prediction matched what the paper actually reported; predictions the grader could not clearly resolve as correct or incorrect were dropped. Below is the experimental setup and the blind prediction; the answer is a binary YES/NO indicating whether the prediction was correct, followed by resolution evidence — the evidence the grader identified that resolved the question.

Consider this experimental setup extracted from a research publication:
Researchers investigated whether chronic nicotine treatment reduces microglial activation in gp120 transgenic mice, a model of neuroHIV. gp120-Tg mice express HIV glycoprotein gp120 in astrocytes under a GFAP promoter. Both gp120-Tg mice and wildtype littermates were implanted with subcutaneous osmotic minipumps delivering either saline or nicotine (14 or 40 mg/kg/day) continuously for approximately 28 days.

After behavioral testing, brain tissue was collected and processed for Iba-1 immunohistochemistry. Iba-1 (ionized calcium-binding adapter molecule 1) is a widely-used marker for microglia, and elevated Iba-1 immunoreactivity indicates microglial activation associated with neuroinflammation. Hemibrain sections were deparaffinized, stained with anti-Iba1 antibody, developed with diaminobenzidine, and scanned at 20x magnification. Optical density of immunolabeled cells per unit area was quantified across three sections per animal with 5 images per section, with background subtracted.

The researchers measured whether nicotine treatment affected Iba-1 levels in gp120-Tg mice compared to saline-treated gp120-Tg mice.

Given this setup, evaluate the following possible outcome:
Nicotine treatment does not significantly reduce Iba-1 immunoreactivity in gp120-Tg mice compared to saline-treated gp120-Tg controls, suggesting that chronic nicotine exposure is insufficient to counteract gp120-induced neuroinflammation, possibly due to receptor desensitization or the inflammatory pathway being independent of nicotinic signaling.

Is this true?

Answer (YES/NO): NO